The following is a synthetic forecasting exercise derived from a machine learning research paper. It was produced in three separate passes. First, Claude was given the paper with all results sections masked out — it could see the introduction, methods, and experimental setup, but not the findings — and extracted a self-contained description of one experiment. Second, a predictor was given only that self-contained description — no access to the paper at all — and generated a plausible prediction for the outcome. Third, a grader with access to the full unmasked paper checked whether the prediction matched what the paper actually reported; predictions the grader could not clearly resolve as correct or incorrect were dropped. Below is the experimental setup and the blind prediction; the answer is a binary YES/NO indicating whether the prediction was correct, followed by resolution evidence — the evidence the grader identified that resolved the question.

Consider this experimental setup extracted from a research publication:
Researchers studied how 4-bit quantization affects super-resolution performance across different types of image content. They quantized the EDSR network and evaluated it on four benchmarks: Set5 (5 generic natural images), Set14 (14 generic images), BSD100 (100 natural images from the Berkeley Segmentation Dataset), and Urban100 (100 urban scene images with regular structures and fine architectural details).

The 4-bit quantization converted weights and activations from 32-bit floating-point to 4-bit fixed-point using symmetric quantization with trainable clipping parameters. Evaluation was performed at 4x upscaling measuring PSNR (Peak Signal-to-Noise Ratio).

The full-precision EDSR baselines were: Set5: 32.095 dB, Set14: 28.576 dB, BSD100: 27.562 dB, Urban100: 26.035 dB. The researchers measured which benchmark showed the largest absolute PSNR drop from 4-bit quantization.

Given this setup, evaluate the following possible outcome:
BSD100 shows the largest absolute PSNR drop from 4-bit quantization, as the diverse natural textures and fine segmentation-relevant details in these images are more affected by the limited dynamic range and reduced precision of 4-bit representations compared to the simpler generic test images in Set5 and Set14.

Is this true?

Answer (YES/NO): NO